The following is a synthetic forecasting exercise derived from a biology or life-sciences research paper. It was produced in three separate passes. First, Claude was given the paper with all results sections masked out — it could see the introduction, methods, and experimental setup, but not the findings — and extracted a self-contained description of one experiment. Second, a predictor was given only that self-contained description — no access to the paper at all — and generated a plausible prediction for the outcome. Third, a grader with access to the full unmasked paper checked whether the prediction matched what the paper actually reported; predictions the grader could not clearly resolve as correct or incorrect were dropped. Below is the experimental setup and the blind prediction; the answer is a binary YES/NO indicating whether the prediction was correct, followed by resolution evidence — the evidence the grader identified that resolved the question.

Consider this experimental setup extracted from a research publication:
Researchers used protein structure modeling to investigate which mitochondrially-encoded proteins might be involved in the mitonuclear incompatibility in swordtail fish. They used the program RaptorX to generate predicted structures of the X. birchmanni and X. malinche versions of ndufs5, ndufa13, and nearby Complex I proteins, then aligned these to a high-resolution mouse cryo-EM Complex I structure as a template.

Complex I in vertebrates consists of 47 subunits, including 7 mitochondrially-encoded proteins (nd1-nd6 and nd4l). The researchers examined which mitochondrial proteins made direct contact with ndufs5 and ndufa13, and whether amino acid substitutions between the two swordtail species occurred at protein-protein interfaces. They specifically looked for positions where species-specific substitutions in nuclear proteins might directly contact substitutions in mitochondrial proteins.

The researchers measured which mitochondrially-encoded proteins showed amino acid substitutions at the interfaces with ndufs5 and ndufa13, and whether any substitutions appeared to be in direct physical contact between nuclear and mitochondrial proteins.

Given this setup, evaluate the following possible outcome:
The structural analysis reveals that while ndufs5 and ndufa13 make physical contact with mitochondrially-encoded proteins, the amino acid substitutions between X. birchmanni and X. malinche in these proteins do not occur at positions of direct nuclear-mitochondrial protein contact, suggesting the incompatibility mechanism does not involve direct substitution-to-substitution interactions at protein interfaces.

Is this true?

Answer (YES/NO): NO